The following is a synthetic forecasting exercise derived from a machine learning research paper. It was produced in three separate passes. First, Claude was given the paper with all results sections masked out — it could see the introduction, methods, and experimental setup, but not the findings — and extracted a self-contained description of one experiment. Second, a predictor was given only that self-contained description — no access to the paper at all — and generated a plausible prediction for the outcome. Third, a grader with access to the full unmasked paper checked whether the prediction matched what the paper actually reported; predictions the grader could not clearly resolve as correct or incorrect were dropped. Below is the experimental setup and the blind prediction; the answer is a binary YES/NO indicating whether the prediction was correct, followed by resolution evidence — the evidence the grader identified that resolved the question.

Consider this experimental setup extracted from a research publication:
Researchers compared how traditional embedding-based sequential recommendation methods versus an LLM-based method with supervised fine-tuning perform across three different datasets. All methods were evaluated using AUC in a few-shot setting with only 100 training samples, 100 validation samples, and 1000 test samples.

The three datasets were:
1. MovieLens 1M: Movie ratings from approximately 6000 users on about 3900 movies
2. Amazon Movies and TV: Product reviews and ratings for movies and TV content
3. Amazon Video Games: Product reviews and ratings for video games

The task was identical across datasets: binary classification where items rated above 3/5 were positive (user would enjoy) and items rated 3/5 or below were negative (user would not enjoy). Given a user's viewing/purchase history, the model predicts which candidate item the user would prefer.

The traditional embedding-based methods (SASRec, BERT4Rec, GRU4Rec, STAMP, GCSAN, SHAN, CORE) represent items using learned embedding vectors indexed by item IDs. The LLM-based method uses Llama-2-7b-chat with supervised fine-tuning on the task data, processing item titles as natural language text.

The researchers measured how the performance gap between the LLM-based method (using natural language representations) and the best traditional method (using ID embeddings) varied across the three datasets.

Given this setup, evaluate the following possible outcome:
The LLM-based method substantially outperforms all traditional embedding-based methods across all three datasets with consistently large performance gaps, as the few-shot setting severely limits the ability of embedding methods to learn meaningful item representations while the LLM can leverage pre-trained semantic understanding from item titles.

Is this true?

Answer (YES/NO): NO